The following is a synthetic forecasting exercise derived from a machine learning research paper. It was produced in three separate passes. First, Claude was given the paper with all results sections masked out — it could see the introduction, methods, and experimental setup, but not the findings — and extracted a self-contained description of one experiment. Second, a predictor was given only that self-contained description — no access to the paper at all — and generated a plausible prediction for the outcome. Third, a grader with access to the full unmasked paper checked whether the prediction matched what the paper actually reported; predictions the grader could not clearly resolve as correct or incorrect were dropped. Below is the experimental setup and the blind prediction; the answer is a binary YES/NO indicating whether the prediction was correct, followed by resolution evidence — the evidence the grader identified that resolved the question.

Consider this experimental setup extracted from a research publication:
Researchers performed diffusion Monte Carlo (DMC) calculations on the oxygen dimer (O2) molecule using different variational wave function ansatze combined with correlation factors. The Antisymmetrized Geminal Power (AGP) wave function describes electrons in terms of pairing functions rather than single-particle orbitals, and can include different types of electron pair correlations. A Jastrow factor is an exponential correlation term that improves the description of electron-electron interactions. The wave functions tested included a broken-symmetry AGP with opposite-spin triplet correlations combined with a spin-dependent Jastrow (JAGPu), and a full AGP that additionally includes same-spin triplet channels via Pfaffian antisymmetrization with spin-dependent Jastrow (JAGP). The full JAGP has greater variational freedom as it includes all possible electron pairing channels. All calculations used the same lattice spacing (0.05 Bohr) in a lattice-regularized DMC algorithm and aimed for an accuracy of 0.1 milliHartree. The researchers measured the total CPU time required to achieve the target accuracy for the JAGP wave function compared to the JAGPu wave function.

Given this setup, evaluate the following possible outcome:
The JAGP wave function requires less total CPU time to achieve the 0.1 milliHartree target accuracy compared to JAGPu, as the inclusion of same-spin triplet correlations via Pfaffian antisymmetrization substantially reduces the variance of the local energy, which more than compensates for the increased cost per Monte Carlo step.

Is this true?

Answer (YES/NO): YES